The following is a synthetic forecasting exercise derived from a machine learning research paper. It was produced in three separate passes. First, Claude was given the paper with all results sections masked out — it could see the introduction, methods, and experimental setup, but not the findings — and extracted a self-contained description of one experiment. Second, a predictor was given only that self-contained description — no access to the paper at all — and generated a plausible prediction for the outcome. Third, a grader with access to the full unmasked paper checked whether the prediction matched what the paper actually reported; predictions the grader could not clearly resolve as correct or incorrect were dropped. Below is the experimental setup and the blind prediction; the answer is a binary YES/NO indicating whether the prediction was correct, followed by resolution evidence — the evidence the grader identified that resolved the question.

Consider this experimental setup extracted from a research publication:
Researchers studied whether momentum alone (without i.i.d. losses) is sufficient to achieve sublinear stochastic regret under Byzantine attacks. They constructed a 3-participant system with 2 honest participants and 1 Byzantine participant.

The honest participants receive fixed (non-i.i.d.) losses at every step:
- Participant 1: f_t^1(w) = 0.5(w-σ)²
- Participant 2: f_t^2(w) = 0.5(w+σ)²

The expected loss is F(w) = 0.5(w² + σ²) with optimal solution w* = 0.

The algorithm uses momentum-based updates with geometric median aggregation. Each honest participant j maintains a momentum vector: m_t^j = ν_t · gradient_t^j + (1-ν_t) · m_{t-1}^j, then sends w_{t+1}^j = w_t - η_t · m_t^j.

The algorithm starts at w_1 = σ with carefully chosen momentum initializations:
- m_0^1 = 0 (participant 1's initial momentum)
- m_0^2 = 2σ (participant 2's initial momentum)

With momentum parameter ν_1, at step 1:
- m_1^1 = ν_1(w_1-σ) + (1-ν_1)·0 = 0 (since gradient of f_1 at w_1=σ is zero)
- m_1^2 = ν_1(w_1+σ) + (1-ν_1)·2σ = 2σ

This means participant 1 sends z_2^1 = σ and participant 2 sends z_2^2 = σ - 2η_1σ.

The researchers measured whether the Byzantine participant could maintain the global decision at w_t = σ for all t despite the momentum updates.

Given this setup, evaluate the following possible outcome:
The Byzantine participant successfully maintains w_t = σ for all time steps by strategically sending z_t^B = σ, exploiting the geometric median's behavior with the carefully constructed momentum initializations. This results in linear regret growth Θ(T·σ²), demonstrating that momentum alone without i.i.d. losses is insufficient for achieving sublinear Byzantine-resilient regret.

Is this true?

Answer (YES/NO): YES